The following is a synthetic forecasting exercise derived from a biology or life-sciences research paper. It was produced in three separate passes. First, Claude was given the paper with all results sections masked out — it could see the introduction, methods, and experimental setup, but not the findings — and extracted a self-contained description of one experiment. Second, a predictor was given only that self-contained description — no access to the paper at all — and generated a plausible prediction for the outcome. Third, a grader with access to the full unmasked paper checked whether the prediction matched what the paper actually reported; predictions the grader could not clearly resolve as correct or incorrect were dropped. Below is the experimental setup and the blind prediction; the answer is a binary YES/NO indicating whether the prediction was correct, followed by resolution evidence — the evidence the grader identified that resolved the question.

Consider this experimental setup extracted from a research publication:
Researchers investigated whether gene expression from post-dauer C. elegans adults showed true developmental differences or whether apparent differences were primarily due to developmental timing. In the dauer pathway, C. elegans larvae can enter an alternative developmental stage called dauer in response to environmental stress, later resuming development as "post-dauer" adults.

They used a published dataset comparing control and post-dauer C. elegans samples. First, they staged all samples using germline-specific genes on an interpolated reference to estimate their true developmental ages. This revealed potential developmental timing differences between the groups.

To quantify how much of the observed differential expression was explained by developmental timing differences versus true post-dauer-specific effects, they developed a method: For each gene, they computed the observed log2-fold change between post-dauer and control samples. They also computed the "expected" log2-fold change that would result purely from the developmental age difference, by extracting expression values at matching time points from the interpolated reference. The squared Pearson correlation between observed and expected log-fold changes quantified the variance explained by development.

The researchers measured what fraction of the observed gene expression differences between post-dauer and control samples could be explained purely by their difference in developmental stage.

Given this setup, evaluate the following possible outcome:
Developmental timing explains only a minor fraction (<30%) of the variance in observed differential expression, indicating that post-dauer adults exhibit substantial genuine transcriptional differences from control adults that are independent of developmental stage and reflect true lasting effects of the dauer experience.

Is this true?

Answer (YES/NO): NO